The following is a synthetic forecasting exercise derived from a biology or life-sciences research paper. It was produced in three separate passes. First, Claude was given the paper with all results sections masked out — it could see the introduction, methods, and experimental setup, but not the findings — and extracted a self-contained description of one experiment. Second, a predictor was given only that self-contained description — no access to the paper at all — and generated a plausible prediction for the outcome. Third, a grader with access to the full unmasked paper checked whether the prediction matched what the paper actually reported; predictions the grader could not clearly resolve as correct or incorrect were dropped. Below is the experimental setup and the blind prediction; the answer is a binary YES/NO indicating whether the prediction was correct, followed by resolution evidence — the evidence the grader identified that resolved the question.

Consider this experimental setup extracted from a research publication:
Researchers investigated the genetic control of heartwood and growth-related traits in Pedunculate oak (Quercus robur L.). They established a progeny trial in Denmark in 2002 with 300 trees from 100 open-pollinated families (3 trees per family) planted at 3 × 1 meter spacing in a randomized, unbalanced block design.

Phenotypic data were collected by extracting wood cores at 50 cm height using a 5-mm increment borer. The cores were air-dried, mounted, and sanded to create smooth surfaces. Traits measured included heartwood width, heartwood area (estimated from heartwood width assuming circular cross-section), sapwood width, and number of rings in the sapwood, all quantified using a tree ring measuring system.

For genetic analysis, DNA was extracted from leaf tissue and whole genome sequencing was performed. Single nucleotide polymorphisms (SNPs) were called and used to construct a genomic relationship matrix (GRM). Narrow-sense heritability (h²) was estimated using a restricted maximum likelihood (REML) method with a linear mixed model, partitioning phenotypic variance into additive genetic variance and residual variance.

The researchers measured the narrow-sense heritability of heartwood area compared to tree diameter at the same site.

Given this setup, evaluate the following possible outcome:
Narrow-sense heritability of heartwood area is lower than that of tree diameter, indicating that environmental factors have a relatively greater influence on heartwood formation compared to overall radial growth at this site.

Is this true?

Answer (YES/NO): NO